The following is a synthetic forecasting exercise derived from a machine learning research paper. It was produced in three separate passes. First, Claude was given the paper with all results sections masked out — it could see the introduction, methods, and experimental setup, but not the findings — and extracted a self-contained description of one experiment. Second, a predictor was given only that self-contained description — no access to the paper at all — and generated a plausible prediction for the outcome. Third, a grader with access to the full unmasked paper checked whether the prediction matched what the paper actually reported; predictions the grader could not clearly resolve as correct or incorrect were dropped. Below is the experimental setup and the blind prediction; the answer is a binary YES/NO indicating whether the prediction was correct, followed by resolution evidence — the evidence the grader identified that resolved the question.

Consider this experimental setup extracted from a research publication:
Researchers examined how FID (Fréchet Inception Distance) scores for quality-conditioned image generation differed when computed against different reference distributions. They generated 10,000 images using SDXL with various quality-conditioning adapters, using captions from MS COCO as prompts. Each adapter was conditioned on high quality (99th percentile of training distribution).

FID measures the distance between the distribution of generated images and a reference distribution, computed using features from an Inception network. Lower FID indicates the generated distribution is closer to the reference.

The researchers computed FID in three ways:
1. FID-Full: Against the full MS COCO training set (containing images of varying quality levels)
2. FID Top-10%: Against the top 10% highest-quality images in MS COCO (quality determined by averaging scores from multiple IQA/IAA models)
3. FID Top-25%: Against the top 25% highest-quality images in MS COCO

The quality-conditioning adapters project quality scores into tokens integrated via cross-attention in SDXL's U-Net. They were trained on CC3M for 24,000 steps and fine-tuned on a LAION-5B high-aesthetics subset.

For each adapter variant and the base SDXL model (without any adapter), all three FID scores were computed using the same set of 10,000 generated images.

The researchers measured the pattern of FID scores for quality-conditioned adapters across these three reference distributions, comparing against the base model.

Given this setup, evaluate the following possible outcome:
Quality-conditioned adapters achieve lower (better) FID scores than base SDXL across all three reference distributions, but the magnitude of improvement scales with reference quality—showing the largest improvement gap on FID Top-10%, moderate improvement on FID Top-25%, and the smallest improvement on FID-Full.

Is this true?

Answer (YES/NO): NO